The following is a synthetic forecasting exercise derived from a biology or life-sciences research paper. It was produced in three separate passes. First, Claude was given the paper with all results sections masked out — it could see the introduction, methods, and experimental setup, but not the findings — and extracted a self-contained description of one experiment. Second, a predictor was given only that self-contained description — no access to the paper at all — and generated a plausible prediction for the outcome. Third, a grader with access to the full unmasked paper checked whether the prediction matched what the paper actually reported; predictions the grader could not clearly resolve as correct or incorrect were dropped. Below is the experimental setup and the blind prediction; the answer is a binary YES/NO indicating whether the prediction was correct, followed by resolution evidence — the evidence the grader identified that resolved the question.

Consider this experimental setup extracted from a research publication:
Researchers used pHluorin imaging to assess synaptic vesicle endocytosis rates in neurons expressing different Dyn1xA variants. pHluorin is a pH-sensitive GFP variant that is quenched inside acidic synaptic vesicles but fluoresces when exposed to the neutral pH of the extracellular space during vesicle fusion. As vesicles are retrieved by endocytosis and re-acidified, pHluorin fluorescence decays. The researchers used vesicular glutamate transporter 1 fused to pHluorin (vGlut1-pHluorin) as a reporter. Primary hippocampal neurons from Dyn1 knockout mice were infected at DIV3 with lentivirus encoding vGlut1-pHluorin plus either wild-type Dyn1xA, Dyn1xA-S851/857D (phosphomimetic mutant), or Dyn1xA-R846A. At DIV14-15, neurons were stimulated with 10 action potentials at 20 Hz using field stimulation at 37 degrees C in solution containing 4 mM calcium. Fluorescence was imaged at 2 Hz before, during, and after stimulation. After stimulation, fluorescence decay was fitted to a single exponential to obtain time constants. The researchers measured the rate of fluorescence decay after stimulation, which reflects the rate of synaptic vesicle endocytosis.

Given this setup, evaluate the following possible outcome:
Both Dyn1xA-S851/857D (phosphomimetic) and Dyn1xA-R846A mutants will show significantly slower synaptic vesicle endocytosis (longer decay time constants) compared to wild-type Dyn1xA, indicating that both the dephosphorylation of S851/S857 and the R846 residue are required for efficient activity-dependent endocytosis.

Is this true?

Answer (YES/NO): YES